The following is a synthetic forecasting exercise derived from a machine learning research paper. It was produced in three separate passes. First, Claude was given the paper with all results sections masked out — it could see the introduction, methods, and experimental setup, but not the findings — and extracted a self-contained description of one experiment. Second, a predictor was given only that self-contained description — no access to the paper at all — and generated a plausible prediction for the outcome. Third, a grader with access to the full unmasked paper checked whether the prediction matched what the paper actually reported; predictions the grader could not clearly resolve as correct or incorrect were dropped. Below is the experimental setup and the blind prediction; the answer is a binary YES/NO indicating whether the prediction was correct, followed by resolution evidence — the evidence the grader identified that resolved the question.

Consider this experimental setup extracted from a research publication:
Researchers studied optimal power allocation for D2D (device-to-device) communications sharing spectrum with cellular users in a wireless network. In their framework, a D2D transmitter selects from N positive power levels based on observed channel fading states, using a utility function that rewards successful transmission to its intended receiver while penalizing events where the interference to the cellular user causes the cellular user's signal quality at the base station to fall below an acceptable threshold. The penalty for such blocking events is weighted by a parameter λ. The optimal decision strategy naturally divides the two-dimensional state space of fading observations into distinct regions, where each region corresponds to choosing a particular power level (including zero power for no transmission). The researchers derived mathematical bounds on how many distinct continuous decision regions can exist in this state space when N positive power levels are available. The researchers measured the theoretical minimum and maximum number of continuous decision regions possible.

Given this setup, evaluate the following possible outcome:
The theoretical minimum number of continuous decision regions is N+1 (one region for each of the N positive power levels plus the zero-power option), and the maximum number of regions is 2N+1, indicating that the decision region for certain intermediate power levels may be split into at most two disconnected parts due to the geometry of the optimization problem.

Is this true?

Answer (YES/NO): NO